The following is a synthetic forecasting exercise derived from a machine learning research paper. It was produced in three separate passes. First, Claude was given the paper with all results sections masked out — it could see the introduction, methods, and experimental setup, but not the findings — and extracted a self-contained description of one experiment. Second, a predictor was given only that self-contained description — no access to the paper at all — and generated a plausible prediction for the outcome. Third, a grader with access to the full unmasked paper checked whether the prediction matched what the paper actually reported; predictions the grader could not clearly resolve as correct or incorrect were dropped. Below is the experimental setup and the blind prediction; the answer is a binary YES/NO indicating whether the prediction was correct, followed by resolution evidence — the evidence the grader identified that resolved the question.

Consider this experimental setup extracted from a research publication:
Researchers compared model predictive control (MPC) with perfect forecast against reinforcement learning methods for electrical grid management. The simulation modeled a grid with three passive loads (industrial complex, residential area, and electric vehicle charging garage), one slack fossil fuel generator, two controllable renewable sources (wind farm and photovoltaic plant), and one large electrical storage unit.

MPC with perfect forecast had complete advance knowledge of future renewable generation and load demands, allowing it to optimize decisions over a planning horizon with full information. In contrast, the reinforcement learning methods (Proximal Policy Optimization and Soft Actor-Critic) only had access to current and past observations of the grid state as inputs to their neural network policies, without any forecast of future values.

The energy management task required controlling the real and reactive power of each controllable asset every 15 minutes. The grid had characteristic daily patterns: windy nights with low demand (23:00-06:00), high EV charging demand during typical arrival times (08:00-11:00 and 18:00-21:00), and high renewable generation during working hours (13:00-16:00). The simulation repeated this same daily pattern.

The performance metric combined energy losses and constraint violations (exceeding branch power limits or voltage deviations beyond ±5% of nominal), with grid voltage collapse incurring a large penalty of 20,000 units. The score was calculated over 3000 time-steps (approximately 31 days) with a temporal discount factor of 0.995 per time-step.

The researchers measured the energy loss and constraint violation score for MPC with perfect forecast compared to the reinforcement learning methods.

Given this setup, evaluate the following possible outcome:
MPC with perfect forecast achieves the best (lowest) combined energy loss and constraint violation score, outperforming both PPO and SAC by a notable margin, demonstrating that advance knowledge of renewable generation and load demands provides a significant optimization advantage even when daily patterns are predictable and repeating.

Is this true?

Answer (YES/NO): NO